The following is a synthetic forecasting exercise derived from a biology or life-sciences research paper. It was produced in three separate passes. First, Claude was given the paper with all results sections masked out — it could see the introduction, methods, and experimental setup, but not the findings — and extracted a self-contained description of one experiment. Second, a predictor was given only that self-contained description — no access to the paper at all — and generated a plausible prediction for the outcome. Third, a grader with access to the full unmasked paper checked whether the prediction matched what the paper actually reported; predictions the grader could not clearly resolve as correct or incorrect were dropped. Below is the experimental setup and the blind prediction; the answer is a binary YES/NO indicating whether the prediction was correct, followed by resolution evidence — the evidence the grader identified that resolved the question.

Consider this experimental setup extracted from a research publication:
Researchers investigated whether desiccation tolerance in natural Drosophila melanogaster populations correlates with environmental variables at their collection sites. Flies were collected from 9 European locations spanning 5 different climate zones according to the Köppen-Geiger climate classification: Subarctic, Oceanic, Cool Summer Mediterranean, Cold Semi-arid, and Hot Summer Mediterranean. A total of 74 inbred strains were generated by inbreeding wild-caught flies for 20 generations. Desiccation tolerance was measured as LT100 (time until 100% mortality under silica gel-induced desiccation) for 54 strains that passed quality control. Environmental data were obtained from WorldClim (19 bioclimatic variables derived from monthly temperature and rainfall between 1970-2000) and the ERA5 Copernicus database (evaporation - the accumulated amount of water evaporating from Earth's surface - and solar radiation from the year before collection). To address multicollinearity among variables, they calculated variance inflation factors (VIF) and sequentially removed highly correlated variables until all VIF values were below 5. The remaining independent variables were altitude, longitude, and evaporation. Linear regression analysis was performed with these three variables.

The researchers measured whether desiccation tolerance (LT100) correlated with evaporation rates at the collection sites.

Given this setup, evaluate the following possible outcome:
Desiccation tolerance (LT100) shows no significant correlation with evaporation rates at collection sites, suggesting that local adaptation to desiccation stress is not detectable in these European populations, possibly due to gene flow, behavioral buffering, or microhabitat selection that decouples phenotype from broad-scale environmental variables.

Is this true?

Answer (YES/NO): NO